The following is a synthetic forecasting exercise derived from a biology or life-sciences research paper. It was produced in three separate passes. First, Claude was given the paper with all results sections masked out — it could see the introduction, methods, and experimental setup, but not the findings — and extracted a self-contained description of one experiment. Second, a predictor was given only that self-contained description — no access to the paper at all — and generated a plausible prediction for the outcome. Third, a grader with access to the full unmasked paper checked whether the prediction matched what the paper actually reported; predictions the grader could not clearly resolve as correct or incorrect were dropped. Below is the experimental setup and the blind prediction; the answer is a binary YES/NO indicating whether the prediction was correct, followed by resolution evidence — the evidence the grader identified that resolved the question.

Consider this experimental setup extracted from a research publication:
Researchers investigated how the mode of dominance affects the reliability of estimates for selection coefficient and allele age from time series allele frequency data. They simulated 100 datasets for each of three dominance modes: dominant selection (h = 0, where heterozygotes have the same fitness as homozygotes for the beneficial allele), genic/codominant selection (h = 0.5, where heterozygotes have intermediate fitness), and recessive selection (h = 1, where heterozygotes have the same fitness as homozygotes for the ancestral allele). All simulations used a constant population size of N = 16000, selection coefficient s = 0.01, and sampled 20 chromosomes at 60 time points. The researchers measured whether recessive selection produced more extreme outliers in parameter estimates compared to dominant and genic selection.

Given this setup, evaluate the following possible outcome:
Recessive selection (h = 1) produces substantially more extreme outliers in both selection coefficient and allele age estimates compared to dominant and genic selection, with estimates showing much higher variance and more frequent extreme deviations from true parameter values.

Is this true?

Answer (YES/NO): YES